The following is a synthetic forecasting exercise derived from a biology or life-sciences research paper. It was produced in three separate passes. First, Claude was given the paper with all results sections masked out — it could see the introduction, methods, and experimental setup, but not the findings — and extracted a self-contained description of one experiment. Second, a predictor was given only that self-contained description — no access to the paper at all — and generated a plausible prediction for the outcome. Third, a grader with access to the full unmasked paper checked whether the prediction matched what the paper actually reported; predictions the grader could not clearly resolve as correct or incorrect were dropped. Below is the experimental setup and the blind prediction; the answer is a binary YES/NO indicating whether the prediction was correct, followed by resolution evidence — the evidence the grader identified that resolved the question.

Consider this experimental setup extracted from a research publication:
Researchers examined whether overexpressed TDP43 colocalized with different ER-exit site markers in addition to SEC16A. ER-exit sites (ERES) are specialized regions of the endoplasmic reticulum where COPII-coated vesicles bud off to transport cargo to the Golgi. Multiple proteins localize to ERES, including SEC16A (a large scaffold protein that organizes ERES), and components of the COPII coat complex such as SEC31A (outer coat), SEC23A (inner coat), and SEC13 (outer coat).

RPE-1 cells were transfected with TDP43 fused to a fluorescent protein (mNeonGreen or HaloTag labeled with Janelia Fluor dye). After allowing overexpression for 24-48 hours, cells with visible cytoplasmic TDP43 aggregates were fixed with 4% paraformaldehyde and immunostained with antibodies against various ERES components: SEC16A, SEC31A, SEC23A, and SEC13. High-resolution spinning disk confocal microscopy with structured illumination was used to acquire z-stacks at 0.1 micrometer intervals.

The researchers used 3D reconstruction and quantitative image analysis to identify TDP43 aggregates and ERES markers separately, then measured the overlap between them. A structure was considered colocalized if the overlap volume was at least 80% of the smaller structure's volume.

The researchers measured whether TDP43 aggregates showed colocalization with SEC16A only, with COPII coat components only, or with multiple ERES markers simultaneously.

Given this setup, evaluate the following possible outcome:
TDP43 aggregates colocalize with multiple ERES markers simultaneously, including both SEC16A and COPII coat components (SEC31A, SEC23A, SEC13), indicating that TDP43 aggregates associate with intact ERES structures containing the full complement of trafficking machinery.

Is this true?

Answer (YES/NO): YES